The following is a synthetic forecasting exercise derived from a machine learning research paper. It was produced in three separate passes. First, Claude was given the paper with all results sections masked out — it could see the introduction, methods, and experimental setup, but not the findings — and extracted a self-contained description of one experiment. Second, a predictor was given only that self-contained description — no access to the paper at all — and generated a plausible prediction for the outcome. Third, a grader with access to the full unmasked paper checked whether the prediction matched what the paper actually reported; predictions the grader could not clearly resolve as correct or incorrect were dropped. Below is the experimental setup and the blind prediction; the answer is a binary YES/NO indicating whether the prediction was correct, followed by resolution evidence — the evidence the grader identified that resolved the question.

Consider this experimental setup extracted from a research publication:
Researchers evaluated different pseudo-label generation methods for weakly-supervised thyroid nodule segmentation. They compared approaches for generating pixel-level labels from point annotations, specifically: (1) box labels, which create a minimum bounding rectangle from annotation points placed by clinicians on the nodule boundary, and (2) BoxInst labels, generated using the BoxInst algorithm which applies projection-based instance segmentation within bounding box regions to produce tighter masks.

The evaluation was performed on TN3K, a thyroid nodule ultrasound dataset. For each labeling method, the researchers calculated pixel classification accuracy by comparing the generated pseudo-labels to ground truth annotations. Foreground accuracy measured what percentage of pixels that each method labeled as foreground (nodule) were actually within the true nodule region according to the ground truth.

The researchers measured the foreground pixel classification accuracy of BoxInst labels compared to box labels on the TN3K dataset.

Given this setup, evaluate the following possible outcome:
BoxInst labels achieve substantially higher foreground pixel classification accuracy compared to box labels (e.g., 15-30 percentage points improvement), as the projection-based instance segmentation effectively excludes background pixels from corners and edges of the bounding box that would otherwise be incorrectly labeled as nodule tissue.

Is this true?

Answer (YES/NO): NO